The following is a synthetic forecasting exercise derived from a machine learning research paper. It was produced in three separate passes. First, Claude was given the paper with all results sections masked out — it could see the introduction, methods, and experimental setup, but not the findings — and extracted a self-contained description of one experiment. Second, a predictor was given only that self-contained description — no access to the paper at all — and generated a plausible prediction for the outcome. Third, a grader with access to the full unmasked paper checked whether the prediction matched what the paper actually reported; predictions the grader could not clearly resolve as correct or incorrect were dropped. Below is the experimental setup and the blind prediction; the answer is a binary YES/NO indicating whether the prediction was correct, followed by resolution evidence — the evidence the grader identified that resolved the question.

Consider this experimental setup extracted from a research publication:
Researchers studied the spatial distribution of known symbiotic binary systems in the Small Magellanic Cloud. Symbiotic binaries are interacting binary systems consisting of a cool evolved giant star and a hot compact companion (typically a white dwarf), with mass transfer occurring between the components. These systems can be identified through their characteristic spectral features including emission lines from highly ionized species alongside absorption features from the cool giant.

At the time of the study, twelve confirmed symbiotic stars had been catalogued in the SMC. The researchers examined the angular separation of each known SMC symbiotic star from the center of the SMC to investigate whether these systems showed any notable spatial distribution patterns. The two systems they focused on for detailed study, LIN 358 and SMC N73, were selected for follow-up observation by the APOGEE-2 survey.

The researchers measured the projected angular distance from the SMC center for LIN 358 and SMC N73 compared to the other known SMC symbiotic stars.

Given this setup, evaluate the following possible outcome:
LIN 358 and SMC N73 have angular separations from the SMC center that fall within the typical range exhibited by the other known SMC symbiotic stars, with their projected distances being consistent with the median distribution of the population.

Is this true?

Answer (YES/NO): NO